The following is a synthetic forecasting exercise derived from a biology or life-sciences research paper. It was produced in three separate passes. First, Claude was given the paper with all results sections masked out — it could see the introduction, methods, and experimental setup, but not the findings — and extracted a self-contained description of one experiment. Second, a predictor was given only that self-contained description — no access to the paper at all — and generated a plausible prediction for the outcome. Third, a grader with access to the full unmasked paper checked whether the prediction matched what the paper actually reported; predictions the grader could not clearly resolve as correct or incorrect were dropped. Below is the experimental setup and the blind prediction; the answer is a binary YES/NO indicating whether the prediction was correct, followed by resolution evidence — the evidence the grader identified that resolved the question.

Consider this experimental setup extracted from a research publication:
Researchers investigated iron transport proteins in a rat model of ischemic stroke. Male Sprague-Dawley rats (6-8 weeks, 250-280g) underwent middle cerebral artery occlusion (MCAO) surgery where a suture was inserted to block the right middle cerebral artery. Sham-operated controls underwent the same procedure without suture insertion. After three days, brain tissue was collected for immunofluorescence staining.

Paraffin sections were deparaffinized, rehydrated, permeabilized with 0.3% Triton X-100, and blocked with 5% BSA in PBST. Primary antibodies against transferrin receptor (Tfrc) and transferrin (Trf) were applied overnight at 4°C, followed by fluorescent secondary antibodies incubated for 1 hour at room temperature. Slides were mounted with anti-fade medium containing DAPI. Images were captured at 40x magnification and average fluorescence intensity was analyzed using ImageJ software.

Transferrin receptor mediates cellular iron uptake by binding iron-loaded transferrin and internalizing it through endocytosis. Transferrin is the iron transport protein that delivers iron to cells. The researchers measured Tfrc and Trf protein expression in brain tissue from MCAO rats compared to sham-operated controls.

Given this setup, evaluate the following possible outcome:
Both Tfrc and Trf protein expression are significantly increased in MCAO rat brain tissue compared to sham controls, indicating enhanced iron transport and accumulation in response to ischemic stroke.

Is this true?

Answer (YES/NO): YES